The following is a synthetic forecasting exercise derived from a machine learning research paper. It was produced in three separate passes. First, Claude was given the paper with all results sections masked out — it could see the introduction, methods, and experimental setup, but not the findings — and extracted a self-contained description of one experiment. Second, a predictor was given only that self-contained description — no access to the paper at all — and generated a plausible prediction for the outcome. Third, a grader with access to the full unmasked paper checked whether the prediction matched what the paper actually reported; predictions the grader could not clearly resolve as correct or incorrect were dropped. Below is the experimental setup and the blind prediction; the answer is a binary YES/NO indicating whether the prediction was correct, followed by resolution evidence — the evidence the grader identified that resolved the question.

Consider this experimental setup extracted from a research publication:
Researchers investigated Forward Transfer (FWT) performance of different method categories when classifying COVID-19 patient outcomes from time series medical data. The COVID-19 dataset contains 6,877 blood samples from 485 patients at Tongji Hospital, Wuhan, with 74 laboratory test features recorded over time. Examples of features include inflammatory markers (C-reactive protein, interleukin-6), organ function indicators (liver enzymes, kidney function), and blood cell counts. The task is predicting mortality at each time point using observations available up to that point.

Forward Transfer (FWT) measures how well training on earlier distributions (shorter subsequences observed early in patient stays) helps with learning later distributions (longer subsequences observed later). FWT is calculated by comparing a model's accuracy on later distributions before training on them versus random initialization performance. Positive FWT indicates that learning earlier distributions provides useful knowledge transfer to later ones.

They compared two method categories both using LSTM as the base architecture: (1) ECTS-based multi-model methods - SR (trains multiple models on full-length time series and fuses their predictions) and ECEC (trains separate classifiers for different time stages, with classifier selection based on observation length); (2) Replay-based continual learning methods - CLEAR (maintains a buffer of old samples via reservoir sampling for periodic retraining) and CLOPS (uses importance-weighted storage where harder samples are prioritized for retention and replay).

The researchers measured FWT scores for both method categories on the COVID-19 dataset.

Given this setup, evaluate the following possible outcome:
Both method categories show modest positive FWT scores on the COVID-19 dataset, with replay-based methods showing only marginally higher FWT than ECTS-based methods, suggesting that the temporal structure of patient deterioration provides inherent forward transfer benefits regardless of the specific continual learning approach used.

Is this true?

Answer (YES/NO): NO